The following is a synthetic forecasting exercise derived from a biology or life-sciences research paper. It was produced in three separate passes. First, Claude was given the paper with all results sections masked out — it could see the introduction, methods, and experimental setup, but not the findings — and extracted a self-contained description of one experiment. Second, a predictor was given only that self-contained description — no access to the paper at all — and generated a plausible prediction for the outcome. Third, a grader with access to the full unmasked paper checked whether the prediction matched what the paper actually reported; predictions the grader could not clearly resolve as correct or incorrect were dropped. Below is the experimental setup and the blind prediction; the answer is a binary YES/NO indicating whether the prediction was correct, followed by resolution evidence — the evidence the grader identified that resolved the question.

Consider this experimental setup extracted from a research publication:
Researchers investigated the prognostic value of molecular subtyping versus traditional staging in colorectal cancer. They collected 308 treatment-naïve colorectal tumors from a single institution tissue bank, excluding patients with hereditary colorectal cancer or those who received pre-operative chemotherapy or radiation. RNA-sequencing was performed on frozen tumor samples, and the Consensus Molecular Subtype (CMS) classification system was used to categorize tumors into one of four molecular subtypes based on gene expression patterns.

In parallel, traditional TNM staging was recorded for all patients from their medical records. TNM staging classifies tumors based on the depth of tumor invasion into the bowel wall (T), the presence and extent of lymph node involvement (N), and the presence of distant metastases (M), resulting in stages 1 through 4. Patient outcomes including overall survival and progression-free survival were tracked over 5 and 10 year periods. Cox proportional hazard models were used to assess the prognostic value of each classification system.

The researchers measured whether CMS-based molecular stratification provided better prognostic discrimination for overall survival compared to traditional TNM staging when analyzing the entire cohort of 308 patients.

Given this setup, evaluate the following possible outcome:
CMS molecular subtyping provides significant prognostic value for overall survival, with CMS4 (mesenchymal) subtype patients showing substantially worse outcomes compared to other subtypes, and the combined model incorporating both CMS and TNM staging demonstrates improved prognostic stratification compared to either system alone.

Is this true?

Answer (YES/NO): NO